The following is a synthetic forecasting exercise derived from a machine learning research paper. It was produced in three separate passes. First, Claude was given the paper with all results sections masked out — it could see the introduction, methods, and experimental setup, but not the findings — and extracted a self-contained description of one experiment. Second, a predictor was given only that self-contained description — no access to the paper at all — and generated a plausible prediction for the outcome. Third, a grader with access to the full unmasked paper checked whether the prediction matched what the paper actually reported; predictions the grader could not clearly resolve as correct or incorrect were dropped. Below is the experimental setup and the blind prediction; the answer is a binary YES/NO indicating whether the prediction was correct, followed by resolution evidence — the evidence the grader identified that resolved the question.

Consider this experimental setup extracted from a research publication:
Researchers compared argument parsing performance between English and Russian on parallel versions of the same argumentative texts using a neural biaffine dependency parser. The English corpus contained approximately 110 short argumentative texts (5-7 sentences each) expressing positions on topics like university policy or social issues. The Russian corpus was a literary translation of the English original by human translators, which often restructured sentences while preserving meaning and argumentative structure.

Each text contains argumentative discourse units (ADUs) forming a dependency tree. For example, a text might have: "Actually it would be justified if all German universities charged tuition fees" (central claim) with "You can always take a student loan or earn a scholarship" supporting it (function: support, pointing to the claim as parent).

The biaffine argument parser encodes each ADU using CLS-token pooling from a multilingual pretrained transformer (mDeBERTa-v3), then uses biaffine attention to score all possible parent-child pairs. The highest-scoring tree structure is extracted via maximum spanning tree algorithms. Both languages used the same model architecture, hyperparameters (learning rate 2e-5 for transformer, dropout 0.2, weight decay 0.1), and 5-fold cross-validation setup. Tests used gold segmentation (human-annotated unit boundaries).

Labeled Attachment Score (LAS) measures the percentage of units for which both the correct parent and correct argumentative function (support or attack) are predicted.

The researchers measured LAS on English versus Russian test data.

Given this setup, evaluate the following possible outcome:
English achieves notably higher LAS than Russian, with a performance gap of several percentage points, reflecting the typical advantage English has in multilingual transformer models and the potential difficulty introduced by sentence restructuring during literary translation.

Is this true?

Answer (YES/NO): NO